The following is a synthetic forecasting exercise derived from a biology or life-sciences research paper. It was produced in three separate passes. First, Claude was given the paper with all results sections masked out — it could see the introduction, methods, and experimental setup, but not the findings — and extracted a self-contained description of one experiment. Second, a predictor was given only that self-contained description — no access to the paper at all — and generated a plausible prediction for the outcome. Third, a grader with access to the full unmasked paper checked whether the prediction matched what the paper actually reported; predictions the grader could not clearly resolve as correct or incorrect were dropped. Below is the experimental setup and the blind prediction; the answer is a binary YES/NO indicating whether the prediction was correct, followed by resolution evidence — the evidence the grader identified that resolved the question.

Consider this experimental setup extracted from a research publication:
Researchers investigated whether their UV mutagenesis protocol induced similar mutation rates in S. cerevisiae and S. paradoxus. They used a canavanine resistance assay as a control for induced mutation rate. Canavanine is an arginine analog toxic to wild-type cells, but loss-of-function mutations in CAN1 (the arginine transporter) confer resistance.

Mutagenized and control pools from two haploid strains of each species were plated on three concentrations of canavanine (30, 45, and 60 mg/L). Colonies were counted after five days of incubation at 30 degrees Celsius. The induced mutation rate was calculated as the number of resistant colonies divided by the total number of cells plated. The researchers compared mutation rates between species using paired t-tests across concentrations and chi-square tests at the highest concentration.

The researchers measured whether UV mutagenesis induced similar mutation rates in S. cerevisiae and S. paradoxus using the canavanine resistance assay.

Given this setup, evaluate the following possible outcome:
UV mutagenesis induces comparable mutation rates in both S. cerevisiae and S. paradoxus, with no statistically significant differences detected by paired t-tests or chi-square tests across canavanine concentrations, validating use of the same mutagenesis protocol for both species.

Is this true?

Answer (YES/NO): YES